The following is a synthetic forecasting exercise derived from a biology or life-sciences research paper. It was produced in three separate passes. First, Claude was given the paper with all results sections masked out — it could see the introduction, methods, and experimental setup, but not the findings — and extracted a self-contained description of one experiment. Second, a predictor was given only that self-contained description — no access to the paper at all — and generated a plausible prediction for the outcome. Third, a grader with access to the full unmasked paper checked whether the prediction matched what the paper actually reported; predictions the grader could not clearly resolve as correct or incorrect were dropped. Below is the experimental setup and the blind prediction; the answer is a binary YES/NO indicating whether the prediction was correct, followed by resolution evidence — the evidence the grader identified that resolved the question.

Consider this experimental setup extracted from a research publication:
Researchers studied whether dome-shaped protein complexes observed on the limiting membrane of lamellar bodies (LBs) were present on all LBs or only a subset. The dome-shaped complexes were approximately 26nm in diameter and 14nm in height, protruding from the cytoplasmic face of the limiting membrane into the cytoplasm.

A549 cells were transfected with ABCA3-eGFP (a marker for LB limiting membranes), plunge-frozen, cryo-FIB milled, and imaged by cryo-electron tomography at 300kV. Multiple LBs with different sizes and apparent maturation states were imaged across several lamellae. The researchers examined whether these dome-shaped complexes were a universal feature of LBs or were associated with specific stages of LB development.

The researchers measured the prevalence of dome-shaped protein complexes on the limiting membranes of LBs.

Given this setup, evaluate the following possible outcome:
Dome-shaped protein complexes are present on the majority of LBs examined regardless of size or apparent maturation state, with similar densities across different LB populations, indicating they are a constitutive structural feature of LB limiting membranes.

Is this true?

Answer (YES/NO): NO